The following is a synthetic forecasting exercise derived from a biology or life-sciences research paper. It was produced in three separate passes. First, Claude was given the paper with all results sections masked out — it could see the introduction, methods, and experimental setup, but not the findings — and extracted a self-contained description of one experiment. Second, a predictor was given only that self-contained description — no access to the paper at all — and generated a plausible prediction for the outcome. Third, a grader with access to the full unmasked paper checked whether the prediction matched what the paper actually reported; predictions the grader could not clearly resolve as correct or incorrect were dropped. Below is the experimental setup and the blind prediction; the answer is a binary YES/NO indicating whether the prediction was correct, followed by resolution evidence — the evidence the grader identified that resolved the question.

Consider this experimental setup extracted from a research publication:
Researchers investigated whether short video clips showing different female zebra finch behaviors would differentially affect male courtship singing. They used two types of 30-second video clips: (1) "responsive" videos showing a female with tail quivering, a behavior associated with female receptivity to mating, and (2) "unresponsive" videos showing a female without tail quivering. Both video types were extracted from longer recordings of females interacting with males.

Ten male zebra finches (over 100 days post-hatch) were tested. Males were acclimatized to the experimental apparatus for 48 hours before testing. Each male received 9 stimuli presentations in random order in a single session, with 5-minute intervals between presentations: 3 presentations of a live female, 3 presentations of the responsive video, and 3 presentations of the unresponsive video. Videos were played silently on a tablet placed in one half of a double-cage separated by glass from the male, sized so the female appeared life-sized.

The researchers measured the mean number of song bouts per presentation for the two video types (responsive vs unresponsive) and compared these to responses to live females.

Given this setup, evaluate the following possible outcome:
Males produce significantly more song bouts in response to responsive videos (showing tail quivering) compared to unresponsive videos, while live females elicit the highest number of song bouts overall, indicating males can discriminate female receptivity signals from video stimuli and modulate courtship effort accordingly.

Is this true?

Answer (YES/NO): NO